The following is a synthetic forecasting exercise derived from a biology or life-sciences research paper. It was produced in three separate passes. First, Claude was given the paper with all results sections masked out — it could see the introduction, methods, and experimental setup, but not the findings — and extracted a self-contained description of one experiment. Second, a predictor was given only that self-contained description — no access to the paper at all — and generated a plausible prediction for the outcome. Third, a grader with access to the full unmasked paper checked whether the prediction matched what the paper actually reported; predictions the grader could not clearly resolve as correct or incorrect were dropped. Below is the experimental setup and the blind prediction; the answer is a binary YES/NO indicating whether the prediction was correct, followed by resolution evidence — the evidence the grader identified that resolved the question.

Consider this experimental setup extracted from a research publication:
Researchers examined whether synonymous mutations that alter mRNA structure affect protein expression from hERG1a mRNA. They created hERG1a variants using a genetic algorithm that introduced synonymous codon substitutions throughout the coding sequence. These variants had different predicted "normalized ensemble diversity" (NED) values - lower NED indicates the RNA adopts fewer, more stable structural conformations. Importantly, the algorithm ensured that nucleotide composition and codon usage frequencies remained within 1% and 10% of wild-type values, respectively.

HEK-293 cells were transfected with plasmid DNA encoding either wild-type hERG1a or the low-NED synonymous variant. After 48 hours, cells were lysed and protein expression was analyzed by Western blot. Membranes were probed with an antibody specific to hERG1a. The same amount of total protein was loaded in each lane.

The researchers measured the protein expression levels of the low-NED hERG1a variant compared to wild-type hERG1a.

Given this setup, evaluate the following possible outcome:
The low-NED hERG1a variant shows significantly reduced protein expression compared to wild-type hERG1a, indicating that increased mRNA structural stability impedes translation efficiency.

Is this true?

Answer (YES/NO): NO